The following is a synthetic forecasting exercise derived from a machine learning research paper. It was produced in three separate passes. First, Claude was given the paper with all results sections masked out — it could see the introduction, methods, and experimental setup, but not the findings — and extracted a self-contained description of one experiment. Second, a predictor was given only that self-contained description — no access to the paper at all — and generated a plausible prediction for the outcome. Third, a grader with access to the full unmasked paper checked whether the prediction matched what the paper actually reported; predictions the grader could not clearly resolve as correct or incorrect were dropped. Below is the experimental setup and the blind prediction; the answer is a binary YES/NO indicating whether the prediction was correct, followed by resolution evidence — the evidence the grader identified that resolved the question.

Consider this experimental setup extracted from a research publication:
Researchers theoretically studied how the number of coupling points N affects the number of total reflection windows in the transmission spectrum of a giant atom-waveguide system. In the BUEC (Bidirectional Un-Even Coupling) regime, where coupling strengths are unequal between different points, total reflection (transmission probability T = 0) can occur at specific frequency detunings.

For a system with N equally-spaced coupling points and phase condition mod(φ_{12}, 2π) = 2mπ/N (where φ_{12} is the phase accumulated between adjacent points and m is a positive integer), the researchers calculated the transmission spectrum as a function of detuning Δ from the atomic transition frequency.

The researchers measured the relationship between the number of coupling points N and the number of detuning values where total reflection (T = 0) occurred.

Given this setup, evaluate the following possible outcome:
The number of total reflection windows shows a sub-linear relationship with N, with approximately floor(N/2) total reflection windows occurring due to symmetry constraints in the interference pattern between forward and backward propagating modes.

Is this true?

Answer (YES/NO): NO